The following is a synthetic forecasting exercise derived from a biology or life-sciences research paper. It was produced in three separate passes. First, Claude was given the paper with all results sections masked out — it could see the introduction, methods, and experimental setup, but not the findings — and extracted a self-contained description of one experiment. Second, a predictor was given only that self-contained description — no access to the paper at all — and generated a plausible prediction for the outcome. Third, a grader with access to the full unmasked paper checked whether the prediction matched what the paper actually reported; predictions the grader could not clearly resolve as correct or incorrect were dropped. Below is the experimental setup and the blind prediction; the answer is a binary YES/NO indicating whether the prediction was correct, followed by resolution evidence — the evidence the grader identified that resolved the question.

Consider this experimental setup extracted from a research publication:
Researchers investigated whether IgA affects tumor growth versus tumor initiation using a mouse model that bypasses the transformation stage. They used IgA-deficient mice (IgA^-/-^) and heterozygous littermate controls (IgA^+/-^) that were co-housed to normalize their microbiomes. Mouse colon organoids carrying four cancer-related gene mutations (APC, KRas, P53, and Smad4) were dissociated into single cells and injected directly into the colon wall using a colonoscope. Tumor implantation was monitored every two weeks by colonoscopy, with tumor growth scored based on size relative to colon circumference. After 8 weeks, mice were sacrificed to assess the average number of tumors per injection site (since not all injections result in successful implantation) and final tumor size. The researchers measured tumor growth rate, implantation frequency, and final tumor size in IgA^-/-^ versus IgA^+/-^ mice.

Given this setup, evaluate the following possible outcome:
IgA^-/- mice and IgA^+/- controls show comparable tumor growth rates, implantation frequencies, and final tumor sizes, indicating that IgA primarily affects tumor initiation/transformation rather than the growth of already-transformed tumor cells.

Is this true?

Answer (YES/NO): YES